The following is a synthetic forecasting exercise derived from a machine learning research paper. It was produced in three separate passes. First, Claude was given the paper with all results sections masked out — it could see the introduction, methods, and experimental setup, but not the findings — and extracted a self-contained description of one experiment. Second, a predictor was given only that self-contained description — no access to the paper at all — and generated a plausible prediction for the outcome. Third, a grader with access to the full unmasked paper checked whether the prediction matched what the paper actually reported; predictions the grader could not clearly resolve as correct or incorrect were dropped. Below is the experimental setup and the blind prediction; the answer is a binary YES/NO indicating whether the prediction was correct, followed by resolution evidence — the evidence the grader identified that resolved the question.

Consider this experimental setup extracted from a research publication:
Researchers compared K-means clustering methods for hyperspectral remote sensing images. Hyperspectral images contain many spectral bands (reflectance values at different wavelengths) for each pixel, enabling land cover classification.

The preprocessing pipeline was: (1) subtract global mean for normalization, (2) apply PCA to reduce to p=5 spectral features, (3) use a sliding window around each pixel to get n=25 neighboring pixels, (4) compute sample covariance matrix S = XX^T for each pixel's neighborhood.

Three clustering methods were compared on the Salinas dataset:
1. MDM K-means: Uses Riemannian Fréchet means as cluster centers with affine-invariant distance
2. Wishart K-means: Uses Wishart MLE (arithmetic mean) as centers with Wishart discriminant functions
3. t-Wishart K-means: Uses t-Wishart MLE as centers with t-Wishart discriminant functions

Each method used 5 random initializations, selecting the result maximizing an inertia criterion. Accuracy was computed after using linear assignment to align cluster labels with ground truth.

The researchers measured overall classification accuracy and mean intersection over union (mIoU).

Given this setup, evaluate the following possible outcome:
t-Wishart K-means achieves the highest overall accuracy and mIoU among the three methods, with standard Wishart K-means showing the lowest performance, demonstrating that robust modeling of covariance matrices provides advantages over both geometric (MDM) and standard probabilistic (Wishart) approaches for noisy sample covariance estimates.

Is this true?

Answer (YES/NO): YES